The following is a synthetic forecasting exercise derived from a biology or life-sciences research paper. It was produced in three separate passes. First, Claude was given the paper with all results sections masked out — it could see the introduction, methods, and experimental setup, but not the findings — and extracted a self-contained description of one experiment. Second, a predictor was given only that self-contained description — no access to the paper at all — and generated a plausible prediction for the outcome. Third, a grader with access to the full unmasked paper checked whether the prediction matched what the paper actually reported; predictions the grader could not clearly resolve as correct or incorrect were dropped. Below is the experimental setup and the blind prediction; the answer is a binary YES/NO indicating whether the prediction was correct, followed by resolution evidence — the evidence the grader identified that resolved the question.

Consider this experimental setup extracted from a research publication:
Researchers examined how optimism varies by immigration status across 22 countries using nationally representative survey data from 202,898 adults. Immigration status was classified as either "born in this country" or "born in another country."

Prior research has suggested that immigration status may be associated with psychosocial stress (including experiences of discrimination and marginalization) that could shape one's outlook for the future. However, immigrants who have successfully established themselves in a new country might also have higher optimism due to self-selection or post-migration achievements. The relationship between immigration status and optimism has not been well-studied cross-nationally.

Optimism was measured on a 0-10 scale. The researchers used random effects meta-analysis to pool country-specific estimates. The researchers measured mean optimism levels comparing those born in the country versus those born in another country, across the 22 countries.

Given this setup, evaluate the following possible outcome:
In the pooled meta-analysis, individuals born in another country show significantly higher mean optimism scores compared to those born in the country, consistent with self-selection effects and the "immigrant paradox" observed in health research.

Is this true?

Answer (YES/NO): NO